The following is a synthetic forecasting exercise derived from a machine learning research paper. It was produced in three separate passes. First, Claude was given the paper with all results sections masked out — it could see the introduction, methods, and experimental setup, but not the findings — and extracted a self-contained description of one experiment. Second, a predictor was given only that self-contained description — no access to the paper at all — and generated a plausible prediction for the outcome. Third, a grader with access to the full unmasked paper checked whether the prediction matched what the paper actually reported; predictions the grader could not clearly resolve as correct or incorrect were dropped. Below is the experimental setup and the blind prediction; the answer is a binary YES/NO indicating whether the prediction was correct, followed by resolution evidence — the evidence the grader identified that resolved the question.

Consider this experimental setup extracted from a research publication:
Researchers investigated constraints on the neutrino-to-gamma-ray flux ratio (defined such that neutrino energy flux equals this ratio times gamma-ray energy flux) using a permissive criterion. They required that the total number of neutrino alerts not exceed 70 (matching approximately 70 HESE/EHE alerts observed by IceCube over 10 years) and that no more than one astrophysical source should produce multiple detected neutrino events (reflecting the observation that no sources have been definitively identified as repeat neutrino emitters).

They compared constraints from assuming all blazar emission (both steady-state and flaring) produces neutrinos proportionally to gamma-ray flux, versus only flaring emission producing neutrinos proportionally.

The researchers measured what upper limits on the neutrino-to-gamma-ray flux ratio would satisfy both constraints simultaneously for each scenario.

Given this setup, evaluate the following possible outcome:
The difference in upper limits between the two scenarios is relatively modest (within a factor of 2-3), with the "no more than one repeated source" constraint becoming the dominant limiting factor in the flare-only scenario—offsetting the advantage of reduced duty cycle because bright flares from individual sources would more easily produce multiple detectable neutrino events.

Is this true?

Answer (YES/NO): NO